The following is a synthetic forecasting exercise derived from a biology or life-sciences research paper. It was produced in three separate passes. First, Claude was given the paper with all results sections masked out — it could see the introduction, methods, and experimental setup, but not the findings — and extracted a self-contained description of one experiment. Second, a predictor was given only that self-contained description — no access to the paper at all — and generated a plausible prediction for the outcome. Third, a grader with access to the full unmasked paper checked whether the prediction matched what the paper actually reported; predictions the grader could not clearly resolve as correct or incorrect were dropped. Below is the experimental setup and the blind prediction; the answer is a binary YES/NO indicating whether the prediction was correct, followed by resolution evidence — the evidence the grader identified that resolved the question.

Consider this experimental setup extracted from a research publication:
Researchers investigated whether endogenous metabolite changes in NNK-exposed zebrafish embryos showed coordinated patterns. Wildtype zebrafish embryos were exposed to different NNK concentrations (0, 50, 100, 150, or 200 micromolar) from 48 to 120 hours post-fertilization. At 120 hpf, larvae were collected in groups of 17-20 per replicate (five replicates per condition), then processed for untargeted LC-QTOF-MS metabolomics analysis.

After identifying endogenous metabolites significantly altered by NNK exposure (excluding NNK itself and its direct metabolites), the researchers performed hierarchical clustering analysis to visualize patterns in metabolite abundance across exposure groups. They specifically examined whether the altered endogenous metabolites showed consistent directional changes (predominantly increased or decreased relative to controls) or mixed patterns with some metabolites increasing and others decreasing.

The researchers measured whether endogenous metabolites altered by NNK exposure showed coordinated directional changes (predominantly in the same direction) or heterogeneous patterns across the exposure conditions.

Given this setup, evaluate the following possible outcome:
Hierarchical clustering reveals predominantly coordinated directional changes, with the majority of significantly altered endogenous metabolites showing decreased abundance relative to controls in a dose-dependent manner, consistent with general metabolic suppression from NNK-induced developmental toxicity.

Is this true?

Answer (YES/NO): NO